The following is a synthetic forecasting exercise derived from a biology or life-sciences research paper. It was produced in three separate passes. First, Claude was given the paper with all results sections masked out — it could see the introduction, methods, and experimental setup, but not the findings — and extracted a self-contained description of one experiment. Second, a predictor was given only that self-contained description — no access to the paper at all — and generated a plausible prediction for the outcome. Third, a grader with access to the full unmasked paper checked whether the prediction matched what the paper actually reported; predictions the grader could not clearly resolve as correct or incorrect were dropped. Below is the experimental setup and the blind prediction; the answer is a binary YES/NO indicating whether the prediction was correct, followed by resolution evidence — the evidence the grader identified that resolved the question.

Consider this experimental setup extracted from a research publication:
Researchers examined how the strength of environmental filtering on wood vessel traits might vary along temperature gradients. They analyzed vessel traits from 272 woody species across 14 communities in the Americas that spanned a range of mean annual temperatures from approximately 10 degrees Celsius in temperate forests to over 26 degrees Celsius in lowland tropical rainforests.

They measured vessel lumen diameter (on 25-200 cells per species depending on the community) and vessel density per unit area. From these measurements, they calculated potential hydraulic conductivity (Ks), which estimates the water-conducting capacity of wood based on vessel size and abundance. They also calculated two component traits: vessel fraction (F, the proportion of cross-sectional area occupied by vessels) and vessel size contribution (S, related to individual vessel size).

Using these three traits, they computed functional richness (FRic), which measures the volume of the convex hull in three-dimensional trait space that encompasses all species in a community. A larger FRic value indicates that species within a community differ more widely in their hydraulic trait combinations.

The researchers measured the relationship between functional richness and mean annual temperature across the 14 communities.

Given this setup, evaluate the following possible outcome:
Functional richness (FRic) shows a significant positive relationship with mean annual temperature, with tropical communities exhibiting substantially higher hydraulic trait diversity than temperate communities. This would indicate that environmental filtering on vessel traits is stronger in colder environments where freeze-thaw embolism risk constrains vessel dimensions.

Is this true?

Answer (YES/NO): YES